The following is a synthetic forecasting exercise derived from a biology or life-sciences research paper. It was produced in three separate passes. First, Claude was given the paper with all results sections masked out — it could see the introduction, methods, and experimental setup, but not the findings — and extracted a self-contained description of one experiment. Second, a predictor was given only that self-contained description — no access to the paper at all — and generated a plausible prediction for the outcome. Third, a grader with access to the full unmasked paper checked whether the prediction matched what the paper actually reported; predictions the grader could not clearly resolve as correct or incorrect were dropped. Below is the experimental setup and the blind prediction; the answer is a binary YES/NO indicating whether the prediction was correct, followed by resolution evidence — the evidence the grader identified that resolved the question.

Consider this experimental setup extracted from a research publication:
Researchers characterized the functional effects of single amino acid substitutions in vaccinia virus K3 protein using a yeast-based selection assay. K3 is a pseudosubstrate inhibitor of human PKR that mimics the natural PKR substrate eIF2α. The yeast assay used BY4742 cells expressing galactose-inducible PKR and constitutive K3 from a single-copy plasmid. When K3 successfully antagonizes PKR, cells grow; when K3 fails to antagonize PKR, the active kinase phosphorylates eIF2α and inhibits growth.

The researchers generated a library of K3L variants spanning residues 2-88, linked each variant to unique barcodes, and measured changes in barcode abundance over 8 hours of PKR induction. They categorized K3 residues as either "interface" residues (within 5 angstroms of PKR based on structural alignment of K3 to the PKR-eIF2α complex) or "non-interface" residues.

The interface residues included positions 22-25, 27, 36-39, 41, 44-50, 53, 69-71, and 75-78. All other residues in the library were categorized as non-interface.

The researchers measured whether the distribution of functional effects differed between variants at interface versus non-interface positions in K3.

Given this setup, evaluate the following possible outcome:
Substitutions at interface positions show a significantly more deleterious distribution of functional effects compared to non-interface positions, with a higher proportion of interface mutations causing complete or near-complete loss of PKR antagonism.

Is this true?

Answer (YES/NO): NO